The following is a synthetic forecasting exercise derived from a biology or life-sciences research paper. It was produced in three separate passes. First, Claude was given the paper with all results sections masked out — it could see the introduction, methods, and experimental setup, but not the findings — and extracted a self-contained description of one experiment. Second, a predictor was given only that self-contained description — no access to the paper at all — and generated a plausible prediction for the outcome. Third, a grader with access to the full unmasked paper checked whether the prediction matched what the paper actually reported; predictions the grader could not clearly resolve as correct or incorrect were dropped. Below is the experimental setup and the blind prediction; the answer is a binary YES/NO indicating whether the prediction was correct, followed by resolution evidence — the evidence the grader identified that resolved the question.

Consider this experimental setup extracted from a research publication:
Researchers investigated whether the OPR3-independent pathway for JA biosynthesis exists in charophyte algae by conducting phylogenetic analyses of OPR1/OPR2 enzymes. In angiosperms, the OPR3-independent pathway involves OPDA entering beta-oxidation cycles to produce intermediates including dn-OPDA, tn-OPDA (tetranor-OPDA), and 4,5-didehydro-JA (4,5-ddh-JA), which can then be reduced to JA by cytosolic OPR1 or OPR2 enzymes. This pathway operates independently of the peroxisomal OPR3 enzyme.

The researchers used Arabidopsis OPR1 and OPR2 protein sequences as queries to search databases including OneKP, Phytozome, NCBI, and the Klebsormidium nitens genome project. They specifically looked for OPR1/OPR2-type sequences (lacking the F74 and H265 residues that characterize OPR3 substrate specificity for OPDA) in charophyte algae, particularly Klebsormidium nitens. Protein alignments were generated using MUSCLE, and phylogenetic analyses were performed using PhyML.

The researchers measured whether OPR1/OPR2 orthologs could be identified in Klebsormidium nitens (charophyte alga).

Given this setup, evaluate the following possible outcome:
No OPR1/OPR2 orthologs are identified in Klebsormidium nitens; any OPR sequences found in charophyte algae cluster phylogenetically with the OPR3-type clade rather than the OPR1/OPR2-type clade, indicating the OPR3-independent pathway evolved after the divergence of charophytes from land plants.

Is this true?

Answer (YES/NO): NO